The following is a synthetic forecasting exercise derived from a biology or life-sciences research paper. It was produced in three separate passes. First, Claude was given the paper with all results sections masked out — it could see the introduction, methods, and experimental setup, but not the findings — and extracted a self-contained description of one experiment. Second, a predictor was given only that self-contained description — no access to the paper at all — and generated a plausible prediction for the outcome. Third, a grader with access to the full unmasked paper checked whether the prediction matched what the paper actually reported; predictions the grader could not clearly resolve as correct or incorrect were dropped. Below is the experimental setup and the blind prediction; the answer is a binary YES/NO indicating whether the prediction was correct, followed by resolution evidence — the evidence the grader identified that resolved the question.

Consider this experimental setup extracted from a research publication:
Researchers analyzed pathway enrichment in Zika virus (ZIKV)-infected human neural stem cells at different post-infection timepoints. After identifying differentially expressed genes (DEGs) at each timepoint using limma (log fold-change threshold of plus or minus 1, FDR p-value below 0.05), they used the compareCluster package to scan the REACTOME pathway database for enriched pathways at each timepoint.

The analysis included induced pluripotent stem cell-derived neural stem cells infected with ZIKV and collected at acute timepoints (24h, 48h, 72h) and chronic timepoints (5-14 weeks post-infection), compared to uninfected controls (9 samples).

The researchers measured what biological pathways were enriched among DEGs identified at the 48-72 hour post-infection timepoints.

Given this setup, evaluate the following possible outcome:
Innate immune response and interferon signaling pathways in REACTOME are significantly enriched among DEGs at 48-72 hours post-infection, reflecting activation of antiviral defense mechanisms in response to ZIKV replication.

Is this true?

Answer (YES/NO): YES